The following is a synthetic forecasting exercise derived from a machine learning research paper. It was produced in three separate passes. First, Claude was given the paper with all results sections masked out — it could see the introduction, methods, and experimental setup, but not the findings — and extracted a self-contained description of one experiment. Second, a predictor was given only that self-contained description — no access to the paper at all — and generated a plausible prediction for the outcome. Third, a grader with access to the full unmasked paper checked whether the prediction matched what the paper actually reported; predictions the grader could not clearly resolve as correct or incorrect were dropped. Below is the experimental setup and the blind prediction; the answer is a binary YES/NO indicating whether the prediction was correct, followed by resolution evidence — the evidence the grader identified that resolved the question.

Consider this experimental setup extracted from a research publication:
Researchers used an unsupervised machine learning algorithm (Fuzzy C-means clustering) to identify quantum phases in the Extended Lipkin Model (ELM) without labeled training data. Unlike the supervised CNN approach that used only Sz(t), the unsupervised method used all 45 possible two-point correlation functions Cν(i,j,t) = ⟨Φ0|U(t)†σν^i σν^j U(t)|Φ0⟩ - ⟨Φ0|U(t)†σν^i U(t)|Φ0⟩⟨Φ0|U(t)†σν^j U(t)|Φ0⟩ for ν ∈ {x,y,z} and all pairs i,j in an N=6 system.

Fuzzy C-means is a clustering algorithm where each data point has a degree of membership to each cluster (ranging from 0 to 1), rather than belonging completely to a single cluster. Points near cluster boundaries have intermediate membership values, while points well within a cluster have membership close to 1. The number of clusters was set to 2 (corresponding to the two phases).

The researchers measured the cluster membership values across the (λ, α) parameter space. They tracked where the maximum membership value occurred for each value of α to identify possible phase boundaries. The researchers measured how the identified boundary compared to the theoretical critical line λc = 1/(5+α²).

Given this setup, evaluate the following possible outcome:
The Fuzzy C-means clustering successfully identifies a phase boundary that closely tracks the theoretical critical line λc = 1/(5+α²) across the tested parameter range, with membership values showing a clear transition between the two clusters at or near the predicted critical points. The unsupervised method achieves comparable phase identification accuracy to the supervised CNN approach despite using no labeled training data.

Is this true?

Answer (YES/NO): NO